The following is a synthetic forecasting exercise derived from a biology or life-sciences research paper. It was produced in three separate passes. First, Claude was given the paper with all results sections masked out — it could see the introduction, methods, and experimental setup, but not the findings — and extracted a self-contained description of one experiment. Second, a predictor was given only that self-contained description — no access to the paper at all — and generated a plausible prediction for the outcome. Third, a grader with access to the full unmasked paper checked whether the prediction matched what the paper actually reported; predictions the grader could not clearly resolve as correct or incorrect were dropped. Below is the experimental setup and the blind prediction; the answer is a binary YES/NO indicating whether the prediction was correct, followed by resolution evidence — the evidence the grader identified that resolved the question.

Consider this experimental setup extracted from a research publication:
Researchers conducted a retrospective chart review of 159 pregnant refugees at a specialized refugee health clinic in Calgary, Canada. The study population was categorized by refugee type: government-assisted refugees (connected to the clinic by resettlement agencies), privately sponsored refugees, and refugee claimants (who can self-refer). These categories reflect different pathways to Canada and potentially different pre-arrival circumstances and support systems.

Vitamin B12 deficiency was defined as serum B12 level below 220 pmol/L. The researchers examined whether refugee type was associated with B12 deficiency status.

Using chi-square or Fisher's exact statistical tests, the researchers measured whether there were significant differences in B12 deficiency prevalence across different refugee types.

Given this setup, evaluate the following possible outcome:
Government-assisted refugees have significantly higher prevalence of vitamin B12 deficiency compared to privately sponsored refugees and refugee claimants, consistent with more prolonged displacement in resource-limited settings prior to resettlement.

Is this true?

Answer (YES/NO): NO